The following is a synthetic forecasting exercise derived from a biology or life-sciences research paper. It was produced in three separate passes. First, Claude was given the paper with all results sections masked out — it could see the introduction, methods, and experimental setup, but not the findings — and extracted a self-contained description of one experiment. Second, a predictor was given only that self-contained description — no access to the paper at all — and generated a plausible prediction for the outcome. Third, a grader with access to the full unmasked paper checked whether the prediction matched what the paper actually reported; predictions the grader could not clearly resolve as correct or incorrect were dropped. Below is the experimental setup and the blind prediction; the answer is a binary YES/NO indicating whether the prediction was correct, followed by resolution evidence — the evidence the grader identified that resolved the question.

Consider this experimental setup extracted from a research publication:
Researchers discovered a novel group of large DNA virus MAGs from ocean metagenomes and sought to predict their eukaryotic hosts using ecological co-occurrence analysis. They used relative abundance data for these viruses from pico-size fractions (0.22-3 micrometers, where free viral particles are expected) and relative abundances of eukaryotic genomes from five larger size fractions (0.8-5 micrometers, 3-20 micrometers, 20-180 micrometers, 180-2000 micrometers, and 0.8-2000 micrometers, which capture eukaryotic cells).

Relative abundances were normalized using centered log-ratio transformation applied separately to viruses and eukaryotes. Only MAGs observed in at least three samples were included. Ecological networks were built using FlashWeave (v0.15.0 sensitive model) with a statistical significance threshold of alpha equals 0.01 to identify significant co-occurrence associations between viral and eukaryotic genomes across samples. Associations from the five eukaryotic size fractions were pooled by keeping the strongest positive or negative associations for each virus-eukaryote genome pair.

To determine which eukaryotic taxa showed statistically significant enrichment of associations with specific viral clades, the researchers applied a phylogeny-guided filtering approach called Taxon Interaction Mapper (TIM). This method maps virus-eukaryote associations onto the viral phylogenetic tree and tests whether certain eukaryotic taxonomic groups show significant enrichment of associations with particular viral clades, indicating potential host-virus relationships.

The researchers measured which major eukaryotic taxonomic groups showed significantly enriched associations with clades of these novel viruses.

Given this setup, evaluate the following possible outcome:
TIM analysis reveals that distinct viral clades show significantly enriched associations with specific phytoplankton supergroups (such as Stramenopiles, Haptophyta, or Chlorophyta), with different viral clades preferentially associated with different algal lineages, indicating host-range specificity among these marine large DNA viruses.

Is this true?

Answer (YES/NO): NO